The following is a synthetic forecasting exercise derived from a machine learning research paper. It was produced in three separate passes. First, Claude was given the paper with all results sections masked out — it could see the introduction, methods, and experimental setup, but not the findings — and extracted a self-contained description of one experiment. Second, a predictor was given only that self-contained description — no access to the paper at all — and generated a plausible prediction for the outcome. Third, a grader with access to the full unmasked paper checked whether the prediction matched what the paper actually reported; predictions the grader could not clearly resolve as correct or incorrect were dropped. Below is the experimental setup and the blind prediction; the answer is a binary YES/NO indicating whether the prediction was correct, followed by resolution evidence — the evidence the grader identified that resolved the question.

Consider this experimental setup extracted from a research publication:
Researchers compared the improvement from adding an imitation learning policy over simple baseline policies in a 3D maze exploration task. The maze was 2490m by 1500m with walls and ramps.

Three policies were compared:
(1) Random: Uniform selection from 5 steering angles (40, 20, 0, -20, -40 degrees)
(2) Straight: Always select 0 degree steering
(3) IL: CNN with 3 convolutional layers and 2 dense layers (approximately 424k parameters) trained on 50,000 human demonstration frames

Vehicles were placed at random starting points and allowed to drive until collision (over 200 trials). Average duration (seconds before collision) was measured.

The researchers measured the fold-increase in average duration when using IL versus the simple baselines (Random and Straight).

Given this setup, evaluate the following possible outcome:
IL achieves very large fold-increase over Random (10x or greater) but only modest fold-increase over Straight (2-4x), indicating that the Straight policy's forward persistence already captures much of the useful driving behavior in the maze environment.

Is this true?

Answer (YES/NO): NO